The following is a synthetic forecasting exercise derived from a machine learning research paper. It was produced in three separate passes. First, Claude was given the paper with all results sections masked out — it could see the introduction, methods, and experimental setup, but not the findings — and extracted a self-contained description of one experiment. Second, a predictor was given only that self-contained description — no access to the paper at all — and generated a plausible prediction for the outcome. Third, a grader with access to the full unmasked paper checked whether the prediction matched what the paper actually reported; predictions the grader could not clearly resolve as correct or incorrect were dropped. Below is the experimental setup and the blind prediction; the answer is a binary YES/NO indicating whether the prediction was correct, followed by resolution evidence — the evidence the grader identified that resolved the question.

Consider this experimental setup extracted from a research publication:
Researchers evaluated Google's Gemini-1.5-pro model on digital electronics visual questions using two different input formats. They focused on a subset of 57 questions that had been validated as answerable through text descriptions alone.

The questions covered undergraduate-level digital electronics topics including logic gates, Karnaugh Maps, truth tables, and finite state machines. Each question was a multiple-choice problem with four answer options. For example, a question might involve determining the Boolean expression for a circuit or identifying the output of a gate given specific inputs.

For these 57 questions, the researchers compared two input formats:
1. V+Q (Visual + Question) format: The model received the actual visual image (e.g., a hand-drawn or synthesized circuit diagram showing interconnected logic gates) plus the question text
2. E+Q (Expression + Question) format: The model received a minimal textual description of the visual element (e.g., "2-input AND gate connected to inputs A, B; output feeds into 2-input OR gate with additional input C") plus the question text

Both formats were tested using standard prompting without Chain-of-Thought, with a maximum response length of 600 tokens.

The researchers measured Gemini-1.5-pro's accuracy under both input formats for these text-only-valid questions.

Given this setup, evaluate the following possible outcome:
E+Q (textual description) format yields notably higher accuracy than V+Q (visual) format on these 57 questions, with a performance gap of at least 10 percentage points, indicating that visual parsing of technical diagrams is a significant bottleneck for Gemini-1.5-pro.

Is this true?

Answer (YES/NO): YES